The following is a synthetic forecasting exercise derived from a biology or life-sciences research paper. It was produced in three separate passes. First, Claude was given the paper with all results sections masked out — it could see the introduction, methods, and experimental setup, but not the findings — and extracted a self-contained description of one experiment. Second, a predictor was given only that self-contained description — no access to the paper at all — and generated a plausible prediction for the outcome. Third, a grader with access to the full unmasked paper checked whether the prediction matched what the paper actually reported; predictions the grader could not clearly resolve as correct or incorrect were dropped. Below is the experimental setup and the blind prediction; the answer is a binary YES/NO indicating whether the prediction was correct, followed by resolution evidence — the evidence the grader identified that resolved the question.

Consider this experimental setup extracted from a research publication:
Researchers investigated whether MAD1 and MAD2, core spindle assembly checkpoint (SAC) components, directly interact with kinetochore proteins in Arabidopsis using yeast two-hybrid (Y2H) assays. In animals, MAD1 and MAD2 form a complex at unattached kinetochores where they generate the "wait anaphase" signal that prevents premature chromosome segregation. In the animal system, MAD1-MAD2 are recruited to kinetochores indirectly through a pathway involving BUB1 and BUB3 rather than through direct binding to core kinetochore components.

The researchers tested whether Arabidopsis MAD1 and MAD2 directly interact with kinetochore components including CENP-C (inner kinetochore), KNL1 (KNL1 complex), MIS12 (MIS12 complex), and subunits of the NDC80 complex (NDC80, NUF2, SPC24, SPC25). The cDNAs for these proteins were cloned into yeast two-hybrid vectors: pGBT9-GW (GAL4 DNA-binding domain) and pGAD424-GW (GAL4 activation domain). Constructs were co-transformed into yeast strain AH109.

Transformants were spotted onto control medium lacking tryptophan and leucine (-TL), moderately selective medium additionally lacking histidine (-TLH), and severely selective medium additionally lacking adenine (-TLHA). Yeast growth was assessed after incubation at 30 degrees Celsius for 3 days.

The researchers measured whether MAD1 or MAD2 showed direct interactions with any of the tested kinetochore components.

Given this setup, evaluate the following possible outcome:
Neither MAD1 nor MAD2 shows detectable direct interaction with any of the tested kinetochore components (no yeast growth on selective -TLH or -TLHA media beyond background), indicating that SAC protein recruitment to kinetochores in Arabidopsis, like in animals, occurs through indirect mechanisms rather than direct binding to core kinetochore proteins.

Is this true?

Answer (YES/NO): NO